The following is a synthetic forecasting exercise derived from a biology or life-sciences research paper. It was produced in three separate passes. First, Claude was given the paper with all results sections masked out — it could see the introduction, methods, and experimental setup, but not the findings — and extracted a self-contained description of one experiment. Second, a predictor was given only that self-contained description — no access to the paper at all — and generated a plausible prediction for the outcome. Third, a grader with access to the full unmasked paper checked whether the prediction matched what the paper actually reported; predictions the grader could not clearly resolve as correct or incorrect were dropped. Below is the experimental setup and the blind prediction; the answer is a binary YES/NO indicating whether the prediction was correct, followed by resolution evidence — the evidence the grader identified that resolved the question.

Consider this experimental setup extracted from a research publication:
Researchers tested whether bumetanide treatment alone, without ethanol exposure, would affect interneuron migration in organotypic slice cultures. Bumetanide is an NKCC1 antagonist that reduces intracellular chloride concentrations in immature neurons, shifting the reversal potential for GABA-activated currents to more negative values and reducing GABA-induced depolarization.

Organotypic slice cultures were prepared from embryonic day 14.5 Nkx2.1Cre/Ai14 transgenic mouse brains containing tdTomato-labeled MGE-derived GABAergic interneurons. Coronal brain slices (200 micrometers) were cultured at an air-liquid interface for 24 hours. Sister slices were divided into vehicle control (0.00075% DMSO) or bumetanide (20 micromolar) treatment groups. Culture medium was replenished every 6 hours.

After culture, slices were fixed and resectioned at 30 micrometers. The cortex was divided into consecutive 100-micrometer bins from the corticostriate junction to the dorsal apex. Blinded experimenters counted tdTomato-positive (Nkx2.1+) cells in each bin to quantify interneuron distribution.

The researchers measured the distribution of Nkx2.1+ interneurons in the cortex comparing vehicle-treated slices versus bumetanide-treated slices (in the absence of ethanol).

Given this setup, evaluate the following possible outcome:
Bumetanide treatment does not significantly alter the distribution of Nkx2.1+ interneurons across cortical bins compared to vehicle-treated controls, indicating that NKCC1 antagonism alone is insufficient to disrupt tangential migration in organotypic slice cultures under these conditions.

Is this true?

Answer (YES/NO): YES